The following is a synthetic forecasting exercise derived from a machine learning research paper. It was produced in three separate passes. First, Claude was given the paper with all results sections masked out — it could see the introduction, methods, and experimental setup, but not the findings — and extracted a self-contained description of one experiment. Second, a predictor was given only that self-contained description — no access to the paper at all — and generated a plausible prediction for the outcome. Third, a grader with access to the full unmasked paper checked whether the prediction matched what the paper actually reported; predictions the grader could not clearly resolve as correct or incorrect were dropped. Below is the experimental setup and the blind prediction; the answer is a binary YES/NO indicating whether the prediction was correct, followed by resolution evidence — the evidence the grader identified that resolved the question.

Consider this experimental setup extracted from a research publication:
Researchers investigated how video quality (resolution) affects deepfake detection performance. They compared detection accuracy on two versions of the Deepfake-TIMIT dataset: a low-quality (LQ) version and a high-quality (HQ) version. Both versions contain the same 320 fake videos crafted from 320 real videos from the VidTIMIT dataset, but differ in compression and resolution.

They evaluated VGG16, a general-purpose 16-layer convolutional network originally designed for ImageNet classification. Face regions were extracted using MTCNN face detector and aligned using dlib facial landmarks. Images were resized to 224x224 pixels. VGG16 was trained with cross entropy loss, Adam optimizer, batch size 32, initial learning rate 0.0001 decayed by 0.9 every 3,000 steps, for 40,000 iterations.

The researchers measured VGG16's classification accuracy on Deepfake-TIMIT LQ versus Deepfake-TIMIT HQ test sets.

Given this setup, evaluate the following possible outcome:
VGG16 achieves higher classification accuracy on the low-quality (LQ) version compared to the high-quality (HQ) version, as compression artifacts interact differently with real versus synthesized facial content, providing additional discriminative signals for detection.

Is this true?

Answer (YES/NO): YES